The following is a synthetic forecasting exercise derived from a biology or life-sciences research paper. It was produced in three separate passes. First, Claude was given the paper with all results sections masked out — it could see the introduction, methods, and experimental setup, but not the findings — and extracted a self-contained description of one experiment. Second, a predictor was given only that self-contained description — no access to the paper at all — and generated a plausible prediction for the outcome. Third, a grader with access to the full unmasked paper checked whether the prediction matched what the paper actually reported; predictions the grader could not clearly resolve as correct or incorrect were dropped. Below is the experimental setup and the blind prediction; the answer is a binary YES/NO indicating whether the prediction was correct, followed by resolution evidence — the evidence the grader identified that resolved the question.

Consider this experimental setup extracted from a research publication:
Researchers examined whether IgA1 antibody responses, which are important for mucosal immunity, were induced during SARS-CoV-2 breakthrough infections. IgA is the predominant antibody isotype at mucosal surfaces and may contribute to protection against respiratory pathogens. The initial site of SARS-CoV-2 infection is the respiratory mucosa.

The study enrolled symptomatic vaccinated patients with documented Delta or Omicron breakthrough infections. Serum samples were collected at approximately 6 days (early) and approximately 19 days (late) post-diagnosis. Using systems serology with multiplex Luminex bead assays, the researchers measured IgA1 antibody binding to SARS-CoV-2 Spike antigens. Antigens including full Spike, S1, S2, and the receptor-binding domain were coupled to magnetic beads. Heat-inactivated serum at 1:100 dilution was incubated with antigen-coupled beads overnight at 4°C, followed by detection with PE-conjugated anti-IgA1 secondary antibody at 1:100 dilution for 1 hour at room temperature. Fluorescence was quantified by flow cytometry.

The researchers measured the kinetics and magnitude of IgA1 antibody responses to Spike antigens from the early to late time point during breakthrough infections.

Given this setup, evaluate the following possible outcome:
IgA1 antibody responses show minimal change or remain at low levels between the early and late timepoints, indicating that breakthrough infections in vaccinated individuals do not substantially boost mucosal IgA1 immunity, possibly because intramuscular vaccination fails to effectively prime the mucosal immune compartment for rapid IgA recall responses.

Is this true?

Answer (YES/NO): NO